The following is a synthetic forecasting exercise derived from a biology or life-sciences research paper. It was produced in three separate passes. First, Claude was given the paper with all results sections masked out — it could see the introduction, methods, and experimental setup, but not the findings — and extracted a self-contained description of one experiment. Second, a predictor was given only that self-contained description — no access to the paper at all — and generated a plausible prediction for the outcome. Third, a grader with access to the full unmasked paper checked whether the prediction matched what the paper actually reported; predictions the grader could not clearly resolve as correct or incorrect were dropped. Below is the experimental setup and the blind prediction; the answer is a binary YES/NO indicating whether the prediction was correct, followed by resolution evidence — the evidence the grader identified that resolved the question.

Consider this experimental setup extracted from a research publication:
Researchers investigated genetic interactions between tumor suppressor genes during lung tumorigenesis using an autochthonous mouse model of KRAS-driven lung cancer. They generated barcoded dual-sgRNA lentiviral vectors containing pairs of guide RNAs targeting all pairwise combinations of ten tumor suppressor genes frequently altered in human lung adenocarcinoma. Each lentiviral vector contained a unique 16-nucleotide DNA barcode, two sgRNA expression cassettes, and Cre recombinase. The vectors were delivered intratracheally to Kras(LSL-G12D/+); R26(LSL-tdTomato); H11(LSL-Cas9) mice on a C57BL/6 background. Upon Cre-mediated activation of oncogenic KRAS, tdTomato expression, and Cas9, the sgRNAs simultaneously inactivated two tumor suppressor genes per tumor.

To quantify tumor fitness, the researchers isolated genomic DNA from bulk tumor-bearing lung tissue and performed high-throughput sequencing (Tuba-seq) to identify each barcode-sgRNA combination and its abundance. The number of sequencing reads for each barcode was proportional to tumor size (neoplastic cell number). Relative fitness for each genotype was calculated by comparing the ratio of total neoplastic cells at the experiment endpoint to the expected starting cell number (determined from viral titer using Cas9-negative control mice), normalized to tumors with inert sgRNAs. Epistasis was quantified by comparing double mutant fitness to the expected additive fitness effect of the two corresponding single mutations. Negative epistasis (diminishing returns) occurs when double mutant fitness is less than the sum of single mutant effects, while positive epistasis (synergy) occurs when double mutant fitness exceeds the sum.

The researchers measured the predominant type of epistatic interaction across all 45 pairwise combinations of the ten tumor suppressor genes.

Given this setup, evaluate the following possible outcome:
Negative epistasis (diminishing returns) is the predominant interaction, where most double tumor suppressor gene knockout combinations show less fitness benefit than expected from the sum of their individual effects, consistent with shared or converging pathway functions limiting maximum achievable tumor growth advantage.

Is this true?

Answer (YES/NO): YES